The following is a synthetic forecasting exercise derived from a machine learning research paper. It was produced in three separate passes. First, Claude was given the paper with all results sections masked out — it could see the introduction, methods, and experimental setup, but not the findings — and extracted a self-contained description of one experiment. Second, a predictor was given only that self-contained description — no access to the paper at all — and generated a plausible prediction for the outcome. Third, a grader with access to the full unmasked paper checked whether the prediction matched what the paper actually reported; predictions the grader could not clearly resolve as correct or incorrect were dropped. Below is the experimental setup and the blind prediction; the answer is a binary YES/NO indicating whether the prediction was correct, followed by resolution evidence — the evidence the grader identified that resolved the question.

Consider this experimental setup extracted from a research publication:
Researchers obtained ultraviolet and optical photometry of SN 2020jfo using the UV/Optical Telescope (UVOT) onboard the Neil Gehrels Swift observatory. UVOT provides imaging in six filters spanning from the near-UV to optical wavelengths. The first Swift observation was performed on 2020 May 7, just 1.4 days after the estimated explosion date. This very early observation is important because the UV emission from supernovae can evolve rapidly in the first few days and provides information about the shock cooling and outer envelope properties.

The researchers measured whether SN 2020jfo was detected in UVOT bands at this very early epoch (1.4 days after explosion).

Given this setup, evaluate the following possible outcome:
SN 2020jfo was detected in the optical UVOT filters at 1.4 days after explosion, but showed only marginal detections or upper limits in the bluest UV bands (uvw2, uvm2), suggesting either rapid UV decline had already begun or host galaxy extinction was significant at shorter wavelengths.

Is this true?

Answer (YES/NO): NO